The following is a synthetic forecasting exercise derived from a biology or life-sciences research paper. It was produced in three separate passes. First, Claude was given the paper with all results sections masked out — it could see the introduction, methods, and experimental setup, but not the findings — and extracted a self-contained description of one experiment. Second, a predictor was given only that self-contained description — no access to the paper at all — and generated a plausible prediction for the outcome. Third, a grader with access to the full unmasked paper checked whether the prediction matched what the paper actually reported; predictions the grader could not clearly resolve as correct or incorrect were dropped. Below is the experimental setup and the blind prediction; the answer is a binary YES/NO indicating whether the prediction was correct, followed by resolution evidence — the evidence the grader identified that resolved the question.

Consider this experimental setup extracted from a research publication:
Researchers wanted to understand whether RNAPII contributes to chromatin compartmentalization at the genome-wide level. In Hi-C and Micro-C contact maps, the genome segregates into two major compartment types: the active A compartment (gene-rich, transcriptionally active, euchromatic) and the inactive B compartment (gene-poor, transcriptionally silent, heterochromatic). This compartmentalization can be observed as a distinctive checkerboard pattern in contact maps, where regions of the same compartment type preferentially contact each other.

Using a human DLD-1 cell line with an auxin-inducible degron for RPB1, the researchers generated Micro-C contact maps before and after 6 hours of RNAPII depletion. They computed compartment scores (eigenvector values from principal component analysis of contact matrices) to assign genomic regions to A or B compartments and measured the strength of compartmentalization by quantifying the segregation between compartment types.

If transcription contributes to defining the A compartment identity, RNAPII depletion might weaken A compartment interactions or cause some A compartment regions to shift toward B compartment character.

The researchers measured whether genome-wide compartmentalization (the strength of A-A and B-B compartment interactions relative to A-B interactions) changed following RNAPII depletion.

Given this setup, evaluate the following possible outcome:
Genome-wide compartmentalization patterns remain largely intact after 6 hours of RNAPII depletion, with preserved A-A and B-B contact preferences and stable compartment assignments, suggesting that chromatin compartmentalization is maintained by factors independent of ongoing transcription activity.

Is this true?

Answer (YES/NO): YES